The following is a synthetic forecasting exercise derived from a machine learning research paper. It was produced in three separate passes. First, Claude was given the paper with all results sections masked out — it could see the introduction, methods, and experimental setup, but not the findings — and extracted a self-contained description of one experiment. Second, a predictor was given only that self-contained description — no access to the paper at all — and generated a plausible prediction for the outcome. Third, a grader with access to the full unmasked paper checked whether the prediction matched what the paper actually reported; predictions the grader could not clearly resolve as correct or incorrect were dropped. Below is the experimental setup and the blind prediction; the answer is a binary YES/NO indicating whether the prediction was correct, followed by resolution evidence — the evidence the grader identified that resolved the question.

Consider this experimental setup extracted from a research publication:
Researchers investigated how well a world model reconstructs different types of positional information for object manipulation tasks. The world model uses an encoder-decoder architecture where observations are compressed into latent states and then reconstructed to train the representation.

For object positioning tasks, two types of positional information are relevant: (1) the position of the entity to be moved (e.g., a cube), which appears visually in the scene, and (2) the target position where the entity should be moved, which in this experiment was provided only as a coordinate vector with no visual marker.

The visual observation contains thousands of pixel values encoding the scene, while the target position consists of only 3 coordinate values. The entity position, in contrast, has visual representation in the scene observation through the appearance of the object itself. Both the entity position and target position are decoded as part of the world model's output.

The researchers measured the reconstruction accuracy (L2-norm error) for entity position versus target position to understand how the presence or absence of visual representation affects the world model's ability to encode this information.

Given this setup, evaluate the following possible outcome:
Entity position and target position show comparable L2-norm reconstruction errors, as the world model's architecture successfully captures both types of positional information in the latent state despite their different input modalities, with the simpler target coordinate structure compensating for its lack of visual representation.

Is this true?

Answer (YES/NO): NO